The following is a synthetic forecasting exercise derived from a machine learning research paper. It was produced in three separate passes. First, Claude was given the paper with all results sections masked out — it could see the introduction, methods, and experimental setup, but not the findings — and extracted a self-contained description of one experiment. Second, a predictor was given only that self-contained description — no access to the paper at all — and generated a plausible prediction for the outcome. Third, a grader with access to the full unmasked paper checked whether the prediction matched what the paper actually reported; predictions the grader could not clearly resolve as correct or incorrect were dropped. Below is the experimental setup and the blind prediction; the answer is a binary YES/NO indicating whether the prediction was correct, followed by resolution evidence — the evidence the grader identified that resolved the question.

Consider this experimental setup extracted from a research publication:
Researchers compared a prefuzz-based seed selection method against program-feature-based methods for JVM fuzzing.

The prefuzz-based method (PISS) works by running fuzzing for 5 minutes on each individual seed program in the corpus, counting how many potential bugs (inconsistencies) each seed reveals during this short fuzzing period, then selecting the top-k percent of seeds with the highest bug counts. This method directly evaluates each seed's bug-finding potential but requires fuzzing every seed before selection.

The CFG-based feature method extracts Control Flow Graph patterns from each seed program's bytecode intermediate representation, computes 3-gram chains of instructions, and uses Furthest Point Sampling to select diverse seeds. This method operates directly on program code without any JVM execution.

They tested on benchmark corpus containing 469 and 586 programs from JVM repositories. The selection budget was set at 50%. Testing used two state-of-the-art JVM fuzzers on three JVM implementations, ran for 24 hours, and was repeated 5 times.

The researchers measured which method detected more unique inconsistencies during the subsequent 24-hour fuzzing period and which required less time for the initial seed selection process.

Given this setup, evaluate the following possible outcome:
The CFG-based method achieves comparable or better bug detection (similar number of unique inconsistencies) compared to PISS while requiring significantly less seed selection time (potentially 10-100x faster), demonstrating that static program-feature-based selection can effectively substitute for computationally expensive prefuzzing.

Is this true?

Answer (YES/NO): NO